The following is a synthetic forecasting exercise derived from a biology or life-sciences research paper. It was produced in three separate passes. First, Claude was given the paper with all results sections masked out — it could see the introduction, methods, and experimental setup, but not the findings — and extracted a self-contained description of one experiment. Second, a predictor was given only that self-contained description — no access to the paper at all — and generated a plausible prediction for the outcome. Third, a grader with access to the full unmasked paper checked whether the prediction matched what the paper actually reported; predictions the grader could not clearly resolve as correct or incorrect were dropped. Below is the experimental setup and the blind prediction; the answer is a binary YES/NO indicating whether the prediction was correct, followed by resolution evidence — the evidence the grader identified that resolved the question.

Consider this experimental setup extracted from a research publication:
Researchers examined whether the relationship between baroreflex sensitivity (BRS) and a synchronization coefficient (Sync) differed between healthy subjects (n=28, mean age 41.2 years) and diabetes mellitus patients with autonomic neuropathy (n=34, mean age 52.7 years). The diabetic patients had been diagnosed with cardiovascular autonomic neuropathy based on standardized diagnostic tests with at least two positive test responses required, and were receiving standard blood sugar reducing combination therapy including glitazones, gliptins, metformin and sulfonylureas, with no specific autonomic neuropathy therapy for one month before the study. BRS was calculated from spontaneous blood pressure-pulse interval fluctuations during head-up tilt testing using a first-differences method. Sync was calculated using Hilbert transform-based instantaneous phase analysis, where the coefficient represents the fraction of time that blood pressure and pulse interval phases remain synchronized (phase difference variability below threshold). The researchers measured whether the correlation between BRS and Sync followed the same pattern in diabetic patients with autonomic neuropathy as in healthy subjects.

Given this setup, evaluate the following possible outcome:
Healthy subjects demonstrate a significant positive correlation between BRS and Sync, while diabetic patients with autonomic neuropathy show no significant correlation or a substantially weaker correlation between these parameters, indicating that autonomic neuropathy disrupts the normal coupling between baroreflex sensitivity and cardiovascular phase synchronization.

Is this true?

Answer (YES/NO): NO